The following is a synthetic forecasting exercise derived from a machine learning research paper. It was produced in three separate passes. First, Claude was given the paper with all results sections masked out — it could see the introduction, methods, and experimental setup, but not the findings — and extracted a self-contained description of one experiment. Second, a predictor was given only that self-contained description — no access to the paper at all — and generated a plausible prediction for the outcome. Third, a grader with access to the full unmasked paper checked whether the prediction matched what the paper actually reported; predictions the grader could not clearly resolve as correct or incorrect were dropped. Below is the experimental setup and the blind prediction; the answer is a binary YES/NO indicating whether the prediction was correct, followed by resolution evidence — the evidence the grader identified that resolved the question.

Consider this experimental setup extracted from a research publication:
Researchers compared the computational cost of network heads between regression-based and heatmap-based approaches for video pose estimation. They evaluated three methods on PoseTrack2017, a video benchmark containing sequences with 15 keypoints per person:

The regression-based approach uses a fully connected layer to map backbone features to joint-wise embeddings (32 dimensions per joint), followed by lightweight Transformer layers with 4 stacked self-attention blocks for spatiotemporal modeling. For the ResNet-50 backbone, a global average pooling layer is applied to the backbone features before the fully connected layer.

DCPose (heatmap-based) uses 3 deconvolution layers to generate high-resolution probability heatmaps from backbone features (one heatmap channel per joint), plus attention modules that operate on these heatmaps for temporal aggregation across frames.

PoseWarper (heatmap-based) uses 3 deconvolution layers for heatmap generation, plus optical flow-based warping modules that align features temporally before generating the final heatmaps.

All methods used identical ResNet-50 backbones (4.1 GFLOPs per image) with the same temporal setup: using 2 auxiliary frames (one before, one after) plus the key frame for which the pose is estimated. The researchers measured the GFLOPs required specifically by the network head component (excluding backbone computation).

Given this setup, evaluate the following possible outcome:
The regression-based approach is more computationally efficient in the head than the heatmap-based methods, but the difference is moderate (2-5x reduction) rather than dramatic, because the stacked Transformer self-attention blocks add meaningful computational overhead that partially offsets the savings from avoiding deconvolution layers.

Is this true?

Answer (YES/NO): NO